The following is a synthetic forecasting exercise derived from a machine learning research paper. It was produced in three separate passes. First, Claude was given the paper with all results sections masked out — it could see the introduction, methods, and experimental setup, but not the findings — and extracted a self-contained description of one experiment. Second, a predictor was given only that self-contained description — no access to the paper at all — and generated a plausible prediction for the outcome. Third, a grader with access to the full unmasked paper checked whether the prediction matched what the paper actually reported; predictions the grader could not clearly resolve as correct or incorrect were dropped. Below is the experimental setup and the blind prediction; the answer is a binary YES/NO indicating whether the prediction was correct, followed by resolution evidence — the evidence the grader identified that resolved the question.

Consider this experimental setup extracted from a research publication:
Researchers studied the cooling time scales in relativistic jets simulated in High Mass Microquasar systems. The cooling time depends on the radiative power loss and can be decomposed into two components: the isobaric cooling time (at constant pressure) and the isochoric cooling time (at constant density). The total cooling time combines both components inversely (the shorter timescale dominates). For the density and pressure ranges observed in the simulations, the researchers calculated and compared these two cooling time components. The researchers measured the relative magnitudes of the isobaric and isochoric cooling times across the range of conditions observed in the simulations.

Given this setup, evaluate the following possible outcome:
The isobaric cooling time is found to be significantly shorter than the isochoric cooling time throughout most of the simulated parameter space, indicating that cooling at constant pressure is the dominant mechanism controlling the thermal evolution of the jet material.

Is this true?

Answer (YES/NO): NO